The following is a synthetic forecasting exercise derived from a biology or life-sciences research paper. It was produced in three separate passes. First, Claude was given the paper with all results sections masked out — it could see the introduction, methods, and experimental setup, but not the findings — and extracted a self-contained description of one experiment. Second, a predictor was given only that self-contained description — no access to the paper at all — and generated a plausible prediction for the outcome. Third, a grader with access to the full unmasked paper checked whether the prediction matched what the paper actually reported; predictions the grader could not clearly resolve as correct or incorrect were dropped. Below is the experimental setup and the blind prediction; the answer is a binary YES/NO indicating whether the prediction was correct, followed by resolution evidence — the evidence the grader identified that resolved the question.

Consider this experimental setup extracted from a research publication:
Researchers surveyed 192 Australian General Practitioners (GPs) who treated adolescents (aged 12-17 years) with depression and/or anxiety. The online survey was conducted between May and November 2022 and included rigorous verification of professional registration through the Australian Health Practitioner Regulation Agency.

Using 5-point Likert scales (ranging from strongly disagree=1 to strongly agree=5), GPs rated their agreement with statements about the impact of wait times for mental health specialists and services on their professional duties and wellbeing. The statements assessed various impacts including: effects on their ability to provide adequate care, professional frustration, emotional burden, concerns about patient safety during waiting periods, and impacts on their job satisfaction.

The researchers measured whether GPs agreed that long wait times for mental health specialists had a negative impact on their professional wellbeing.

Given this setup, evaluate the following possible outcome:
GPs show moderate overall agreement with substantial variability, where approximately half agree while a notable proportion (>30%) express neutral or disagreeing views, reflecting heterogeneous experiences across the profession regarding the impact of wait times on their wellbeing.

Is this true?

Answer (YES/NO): NO